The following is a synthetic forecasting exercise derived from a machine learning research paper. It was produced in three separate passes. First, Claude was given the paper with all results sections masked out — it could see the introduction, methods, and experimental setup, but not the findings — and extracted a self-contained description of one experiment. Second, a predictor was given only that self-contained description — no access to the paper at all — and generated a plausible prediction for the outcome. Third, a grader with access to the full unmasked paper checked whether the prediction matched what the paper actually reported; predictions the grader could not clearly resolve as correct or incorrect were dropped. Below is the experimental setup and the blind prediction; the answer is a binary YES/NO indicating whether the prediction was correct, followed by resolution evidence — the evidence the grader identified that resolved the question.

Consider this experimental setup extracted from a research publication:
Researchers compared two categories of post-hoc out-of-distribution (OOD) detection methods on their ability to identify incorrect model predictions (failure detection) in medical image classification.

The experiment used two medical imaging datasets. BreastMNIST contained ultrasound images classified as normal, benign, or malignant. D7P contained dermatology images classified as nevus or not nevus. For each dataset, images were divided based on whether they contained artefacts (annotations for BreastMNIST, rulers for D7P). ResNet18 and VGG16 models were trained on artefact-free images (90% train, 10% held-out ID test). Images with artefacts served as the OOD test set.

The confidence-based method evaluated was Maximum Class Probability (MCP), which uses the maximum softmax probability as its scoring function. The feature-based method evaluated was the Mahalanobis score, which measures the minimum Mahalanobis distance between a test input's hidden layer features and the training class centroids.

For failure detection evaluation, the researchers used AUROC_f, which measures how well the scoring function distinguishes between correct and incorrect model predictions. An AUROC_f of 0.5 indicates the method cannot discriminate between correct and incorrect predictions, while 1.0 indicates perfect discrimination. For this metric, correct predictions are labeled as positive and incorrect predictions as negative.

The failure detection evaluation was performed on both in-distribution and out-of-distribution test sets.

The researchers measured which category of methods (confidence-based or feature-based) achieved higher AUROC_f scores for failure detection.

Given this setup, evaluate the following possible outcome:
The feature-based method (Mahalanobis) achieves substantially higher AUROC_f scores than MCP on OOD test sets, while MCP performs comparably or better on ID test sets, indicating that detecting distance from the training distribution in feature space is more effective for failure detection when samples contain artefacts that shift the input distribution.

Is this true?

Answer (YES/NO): NO